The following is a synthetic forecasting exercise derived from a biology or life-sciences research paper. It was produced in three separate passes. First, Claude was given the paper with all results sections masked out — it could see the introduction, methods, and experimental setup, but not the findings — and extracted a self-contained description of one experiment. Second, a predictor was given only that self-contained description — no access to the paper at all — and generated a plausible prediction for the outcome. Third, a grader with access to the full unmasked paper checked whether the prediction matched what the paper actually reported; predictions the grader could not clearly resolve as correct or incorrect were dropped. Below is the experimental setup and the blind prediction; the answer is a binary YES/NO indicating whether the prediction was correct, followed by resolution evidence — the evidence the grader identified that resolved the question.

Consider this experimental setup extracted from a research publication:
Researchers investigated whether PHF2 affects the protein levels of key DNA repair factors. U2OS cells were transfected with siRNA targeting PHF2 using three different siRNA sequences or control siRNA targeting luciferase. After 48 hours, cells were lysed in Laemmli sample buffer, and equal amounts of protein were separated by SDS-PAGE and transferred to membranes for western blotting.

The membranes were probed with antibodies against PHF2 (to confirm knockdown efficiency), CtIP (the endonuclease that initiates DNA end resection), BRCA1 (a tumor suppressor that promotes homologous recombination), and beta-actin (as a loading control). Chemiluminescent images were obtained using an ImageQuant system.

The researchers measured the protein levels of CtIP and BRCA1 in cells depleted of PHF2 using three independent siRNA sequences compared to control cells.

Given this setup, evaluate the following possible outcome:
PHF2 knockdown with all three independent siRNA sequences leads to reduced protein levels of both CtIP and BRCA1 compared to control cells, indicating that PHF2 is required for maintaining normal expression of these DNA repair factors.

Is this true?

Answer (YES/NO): YES